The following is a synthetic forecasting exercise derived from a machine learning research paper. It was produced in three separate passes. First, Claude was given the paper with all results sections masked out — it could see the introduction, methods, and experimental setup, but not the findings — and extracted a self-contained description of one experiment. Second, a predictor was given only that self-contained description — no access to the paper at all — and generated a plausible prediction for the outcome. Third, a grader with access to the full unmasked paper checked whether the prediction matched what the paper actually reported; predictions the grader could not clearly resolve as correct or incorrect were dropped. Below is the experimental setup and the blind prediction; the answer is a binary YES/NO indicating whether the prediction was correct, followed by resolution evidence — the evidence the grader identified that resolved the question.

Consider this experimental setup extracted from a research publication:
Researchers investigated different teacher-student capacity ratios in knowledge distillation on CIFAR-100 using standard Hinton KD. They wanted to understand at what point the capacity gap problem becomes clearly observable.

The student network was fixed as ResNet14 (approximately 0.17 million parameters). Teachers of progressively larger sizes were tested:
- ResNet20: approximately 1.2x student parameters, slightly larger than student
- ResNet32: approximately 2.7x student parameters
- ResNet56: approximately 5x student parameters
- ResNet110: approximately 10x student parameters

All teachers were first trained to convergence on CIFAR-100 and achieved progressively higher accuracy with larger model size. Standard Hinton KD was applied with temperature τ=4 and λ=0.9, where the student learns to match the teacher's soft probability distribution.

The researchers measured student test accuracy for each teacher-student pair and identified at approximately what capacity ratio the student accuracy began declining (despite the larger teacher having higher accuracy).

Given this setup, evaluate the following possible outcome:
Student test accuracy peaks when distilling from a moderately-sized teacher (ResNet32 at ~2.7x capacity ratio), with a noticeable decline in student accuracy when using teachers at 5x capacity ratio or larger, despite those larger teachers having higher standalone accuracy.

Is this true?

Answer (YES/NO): YES